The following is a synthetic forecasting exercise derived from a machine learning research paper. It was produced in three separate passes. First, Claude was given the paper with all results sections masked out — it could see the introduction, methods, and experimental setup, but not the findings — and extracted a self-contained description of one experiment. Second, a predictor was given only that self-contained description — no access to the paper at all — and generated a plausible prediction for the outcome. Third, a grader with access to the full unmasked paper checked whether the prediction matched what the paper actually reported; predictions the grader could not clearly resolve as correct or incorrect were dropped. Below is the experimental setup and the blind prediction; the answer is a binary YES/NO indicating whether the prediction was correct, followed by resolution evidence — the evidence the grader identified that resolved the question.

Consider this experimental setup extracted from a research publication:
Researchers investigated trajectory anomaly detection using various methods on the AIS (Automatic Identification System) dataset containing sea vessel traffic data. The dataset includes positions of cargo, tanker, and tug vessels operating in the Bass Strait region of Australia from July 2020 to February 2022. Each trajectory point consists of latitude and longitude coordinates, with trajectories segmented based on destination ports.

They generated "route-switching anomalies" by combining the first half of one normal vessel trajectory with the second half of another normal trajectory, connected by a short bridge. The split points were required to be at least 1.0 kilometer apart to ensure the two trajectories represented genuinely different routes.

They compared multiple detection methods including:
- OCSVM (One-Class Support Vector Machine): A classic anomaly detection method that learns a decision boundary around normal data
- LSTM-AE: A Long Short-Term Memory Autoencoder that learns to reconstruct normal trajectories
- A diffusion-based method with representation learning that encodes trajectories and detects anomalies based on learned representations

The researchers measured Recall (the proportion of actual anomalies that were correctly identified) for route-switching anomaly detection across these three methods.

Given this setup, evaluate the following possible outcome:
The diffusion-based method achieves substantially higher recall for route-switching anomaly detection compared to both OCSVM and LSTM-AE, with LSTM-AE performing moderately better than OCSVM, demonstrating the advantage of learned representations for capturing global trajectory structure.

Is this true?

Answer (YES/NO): NO